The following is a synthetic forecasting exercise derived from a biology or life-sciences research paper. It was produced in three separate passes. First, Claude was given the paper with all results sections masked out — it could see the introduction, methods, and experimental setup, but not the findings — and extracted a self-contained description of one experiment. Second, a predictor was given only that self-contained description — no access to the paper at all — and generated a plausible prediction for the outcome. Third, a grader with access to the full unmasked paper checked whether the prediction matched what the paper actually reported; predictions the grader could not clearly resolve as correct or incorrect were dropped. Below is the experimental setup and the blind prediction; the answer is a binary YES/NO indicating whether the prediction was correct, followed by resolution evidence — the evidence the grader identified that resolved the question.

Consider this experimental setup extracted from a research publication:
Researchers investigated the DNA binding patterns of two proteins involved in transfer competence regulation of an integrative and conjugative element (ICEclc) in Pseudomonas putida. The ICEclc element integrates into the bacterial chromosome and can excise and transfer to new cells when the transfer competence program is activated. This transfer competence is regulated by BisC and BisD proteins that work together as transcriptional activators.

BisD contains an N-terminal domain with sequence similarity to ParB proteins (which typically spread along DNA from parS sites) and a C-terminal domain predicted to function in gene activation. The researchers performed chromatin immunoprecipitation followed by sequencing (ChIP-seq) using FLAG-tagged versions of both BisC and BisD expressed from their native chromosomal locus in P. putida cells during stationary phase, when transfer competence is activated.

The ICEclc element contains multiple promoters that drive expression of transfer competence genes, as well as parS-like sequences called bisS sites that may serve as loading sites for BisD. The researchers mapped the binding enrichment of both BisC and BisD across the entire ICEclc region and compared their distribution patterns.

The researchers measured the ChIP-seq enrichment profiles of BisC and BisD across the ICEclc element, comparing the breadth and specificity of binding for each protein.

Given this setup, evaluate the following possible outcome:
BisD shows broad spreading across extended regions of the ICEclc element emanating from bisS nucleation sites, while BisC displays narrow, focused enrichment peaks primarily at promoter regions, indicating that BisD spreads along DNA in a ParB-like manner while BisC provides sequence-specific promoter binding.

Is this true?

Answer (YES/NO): YES